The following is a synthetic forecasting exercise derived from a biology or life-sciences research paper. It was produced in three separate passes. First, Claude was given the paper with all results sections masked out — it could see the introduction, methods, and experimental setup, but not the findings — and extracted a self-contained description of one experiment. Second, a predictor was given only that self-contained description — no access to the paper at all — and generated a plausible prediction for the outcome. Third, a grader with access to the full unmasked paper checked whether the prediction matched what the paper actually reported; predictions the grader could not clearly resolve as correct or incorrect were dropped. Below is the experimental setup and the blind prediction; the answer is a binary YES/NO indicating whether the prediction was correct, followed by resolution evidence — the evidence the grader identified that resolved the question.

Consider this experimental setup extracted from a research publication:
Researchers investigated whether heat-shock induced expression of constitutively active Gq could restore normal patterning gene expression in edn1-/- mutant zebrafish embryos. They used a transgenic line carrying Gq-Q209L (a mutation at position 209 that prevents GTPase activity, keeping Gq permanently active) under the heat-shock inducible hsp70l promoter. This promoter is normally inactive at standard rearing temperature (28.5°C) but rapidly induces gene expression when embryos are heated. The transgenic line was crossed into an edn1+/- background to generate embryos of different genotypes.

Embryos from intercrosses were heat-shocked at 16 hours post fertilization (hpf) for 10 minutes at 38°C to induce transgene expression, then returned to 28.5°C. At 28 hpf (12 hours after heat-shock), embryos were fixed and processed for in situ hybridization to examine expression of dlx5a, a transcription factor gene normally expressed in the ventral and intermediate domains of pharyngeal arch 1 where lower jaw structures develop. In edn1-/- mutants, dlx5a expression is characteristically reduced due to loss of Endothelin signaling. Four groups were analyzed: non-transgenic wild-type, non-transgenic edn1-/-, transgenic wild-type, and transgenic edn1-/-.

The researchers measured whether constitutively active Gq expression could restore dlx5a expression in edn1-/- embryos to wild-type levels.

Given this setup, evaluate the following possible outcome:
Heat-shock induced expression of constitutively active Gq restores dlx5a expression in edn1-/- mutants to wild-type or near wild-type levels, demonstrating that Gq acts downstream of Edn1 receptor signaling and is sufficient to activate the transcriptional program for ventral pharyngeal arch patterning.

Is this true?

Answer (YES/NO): NO